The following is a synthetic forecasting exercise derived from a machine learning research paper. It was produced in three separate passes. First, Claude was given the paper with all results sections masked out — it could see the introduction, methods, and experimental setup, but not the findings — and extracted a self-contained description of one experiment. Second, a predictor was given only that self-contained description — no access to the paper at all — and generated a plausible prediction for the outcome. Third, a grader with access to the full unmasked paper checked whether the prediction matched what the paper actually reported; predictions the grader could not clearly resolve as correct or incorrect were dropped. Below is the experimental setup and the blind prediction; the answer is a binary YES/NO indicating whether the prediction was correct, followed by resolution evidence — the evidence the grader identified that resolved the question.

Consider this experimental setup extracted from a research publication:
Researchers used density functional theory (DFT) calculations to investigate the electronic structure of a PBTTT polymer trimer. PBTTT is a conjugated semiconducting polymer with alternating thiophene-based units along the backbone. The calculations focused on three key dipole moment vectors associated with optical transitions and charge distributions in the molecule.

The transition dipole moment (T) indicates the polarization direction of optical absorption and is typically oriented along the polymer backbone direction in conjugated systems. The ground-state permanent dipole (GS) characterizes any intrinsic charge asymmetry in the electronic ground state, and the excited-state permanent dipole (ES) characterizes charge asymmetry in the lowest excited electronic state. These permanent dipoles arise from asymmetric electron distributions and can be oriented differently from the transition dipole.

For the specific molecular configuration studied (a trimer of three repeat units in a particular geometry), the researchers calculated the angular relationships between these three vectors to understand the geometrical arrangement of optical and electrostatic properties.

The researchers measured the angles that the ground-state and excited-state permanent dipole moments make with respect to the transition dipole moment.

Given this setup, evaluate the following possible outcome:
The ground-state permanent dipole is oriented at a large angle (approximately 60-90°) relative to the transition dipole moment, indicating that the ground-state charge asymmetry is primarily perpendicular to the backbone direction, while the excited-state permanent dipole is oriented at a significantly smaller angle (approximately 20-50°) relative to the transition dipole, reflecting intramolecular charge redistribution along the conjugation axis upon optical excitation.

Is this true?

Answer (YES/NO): NO